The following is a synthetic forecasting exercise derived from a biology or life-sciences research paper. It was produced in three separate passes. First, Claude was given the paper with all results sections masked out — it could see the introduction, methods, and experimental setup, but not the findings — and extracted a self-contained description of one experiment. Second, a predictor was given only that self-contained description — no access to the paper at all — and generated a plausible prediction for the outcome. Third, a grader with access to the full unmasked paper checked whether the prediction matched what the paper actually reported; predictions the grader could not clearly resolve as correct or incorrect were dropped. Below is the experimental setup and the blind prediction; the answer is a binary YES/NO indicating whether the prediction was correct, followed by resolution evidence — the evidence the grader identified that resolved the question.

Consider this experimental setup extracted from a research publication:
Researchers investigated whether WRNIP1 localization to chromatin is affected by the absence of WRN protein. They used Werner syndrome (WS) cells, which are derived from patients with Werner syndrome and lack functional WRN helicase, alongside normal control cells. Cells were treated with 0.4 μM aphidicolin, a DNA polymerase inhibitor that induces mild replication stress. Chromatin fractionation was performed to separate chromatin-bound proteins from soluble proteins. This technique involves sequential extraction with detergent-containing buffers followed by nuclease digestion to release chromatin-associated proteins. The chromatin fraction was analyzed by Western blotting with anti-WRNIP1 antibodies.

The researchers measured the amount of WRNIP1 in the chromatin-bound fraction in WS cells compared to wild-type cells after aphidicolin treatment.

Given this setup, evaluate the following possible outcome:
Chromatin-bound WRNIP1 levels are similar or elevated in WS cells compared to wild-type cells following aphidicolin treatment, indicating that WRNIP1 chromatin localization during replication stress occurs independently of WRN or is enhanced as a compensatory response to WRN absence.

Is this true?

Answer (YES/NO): YES